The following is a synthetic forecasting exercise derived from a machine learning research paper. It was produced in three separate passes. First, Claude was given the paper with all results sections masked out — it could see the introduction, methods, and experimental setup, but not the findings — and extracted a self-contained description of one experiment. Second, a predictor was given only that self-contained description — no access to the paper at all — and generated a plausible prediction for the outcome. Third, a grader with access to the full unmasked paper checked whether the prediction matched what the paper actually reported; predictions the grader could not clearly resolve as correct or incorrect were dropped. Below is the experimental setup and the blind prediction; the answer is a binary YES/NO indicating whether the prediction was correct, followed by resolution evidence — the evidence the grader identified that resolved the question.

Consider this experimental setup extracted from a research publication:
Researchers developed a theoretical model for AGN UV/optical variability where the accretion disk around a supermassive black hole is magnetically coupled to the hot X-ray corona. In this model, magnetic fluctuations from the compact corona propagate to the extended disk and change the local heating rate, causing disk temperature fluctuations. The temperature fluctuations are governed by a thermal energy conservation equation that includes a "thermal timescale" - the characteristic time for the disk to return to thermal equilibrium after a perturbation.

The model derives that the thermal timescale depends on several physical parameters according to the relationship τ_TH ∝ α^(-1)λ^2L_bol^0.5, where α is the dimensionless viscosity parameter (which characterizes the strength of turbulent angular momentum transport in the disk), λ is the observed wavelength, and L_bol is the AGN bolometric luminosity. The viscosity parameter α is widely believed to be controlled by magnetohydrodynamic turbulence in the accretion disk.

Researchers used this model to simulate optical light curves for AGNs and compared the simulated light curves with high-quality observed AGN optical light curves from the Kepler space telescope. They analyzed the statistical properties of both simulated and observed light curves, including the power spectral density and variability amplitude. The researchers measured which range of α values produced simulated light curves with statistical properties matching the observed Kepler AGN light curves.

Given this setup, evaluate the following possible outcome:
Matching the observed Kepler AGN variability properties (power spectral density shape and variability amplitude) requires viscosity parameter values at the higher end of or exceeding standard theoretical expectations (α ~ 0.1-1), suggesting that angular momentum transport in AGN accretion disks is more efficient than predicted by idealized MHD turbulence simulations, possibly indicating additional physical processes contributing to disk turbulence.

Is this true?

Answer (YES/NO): NO